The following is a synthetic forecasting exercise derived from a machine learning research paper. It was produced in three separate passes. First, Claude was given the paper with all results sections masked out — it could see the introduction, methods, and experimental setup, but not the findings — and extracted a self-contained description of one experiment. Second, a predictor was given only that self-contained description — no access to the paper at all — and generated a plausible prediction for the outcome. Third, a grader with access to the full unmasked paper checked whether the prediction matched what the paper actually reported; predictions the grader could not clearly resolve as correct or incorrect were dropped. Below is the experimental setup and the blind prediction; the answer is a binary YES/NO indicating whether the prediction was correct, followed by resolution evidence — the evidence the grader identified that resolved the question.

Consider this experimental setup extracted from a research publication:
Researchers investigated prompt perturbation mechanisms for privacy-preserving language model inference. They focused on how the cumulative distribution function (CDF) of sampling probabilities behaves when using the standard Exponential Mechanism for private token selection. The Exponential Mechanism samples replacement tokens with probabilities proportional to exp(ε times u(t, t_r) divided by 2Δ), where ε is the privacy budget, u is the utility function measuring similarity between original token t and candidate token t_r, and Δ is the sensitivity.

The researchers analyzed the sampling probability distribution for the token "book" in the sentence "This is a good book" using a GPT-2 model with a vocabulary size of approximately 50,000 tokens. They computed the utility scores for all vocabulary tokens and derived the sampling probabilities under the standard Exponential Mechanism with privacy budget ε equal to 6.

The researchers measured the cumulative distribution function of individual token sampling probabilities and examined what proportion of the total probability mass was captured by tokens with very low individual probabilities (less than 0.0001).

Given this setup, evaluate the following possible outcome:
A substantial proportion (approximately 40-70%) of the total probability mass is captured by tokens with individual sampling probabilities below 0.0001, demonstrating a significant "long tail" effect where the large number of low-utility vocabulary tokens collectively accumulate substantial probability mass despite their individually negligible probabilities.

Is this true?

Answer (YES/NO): NO